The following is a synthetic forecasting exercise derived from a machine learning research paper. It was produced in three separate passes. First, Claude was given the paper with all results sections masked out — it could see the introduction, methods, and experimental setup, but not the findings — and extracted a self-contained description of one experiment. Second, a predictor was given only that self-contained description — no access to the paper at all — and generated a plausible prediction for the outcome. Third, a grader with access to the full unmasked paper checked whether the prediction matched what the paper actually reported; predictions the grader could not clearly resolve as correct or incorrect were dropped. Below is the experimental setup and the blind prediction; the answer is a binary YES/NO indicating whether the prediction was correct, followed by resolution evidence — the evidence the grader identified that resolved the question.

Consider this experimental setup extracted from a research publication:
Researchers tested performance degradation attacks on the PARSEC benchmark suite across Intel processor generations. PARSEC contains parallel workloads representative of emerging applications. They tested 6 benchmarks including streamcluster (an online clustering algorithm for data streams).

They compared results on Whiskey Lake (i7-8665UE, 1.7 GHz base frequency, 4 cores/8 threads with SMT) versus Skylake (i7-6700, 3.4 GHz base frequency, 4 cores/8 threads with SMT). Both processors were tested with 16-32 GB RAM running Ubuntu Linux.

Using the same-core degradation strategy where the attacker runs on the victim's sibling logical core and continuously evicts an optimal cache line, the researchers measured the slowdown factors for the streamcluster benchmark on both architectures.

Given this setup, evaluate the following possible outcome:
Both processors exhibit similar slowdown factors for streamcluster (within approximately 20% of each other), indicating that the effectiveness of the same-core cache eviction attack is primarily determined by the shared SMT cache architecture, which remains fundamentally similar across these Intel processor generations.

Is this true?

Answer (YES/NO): NO